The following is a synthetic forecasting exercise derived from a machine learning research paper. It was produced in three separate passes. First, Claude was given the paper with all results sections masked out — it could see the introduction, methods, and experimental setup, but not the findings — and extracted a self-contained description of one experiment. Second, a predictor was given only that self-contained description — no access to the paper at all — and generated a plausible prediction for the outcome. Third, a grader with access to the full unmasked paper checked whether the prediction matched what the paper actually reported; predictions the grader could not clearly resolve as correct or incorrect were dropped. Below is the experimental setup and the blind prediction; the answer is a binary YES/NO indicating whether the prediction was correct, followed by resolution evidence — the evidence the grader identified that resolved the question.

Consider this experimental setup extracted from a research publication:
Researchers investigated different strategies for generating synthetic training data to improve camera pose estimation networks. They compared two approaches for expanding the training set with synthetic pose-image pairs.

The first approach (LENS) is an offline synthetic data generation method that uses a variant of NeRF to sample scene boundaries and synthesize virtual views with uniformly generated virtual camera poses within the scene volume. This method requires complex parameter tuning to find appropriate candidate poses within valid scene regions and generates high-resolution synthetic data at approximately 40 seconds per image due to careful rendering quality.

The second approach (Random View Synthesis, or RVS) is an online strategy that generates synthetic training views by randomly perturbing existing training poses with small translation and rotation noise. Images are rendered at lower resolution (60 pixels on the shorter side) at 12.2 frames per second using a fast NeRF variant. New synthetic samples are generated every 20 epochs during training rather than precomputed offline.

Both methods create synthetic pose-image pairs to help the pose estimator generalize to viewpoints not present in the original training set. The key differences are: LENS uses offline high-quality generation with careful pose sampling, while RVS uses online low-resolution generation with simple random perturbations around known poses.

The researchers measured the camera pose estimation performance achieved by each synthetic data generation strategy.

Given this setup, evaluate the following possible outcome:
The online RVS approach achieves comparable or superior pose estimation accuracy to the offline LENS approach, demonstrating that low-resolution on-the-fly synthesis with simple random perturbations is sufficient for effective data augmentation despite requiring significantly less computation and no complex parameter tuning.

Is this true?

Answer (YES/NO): YES